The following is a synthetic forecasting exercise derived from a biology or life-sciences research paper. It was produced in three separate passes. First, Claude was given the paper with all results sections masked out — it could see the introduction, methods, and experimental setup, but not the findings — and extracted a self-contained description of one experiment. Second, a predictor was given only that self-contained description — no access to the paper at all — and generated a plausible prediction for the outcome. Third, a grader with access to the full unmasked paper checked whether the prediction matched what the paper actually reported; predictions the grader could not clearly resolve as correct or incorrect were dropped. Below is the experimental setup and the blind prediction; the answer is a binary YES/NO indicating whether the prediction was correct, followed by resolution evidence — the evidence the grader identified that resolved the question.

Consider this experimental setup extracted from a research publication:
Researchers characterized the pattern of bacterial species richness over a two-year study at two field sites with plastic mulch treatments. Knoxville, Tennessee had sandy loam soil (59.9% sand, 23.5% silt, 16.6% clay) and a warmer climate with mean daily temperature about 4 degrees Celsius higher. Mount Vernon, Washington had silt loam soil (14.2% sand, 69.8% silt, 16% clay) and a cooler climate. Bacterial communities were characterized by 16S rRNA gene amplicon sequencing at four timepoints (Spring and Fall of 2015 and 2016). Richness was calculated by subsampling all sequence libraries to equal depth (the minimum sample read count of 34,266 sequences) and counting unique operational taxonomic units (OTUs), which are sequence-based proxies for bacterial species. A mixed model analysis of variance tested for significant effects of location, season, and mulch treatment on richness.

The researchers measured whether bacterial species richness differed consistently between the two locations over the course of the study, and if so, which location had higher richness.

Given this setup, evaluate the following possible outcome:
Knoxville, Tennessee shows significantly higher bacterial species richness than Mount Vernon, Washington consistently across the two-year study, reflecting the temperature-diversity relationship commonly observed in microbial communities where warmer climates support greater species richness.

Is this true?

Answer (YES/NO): YES